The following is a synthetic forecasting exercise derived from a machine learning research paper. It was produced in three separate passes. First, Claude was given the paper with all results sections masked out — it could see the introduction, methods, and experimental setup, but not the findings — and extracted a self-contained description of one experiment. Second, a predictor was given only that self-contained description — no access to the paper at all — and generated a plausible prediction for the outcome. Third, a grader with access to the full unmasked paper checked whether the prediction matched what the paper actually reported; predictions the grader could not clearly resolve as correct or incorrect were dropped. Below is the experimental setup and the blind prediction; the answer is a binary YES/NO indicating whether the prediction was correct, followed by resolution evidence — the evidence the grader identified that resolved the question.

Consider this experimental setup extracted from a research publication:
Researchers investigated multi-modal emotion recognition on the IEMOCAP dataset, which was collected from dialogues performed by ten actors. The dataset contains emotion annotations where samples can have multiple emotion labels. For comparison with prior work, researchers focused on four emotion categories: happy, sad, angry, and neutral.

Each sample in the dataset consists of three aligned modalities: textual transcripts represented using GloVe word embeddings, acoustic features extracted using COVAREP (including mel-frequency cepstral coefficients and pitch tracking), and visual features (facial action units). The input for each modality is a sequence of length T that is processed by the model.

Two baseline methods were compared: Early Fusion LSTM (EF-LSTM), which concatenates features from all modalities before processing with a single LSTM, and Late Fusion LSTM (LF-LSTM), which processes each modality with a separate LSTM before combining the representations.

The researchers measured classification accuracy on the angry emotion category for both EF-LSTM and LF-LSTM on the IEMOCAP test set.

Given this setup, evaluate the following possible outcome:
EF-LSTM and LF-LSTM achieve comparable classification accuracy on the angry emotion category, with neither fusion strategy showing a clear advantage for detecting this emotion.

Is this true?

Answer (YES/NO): NO